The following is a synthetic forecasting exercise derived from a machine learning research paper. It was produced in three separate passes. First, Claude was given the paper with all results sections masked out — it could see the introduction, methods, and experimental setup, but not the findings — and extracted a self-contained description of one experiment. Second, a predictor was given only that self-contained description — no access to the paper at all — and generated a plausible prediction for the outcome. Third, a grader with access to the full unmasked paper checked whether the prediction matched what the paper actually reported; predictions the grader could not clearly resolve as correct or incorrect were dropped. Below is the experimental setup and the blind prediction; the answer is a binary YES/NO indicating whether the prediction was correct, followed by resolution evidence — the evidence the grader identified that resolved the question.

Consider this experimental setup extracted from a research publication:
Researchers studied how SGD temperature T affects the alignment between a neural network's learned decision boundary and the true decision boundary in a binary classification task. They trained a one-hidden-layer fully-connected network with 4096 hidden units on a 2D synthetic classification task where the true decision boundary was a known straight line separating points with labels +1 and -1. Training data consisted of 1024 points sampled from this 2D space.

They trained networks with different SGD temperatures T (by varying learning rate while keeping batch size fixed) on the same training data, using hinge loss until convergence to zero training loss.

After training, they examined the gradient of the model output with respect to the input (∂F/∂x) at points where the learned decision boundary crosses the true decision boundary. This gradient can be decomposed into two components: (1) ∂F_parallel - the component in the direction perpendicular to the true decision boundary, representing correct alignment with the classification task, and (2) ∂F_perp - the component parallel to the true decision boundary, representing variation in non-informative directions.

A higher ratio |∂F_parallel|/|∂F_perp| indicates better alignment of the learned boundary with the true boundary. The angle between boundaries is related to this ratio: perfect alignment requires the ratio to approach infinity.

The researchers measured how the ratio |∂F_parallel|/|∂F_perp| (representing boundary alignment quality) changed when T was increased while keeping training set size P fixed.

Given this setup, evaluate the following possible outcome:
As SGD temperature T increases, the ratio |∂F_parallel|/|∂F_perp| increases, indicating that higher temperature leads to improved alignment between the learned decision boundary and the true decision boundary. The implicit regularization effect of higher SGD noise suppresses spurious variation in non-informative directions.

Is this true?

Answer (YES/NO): NO